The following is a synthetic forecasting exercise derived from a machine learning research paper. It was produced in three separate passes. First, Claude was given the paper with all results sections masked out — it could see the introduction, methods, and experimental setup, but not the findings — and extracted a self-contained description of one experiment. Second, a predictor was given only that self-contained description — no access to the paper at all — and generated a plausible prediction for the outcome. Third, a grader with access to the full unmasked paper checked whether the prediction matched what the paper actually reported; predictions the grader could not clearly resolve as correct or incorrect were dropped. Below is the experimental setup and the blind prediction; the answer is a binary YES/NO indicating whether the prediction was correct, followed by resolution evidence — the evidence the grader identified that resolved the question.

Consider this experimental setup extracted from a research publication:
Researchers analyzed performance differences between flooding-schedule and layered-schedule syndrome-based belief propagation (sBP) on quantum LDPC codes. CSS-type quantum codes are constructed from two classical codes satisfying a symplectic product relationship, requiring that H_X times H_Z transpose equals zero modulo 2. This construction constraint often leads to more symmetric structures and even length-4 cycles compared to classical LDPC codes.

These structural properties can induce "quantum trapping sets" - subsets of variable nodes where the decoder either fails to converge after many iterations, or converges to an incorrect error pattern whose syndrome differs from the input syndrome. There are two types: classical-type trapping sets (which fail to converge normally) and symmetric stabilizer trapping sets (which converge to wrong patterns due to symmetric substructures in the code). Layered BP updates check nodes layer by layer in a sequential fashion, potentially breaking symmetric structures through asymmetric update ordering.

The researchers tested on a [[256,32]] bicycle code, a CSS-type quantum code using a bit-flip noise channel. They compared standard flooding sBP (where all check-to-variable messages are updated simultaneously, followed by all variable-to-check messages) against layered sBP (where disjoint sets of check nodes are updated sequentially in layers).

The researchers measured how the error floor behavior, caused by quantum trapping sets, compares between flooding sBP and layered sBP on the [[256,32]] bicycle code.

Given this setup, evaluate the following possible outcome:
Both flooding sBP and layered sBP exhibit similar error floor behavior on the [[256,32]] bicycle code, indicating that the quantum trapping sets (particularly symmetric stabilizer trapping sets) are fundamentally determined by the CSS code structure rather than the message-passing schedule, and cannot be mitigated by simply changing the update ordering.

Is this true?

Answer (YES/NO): NO